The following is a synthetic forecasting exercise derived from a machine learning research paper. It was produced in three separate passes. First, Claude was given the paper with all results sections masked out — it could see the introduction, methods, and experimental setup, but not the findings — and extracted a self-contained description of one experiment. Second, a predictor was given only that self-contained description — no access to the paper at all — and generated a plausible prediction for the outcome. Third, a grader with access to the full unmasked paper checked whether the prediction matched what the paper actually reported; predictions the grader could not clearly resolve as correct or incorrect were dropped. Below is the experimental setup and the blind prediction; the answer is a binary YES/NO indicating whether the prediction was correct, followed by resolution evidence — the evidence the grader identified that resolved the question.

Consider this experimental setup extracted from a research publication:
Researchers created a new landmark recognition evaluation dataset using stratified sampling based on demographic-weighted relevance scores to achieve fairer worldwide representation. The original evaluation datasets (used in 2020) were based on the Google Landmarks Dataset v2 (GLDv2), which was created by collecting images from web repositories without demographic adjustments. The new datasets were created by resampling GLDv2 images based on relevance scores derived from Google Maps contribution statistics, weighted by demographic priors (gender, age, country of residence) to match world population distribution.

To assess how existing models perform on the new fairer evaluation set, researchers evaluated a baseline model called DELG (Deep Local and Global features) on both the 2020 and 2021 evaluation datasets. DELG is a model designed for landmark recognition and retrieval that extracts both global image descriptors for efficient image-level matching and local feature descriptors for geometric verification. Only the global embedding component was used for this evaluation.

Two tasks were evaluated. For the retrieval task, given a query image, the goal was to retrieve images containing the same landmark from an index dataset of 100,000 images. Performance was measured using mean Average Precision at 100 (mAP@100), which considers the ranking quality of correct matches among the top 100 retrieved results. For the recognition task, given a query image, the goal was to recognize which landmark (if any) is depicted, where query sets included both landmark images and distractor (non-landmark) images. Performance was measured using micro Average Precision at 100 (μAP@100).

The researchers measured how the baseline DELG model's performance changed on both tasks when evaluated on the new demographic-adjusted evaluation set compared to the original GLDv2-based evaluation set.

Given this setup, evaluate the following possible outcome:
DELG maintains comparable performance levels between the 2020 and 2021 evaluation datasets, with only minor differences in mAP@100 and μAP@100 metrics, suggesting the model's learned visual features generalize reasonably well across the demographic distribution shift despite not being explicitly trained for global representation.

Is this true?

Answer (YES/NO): YES